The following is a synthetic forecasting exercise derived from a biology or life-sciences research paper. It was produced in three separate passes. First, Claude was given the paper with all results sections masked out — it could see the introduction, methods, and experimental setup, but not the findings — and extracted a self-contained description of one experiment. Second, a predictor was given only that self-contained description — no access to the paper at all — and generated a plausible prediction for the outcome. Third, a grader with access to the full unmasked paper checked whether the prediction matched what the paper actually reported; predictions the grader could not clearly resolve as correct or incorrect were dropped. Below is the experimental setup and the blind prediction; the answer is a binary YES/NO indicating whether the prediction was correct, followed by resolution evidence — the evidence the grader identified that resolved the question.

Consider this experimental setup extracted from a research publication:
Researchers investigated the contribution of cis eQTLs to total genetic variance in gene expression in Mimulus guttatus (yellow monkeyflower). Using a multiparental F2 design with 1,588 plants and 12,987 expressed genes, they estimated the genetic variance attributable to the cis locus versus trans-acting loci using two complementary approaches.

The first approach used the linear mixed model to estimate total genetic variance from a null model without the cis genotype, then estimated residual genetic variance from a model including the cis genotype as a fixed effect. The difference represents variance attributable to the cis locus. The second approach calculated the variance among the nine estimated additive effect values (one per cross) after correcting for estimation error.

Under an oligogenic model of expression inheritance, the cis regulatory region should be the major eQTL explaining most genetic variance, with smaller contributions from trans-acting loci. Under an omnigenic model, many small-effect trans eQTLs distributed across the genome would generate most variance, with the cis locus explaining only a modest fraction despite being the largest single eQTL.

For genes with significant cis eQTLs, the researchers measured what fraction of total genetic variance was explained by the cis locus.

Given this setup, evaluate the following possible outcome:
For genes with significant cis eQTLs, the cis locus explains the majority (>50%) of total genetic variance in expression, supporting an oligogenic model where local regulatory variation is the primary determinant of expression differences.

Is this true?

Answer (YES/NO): YES